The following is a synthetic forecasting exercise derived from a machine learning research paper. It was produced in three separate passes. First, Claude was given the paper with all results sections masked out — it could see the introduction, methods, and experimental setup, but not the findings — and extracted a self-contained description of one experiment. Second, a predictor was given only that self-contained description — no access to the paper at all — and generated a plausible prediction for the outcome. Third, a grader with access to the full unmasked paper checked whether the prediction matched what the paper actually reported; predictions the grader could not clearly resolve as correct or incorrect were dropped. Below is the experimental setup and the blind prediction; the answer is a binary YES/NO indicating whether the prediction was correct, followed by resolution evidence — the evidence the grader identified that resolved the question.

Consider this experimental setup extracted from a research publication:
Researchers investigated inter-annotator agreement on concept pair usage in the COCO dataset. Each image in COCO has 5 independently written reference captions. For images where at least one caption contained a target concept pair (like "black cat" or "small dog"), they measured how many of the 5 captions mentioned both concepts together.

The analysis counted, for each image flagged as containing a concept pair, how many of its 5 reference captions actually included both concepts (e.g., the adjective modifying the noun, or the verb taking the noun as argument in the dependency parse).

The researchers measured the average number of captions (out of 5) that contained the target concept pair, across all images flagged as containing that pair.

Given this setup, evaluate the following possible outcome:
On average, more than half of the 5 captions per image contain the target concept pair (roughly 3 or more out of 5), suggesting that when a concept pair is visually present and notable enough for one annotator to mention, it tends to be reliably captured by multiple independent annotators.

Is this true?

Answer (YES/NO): NO